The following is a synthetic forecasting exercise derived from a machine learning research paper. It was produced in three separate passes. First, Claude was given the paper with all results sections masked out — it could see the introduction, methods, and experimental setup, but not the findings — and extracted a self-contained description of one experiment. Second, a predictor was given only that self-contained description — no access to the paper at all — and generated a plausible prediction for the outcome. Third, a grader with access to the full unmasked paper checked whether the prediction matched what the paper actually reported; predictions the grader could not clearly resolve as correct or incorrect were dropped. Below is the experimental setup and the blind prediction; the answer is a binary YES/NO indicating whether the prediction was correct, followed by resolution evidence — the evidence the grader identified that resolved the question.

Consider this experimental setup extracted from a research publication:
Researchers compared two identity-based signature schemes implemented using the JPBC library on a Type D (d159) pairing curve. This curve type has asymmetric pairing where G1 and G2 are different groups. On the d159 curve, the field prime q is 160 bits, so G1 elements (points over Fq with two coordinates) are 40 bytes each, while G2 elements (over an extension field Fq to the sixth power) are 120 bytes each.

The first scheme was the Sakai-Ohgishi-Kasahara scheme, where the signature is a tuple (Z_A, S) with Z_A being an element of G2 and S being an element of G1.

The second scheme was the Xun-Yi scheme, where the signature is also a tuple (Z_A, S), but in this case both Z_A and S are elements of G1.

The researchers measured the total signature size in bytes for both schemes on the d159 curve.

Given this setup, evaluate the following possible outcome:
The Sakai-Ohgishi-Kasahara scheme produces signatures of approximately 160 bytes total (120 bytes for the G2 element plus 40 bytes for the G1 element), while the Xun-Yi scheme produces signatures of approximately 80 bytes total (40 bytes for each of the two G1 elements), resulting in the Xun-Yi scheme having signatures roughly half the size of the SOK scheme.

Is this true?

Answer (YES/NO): YES